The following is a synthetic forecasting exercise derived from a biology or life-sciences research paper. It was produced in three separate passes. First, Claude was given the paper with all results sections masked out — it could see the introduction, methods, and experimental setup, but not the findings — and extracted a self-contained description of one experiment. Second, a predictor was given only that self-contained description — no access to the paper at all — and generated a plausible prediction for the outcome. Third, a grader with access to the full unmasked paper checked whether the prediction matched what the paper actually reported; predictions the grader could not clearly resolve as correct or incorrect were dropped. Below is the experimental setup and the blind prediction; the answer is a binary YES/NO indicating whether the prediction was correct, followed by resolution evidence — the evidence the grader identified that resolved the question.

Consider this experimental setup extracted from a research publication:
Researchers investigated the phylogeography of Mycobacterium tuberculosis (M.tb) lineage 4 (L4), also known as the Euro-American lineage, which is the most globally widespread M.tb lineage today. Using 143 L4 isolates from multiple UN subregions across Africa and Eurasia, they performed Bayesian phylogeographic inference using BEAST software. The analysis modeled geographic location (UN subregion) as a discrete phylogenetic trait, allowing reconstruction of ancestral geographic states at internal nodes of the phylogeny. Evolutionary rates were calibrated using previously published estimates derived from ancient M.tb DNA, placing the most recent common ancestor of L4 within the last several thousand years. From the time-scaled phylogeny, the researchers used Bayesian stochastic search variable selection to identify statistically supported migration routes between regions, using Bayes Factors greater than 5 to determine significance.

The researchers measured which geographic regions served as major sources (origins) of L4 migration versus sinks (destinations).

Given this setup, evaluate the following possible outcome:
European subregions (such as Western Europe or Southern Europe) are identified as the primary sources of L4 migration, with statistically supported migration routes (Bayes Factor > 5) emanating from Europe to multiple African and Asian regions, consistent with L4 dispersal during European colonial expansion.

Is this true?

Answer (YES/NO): NO